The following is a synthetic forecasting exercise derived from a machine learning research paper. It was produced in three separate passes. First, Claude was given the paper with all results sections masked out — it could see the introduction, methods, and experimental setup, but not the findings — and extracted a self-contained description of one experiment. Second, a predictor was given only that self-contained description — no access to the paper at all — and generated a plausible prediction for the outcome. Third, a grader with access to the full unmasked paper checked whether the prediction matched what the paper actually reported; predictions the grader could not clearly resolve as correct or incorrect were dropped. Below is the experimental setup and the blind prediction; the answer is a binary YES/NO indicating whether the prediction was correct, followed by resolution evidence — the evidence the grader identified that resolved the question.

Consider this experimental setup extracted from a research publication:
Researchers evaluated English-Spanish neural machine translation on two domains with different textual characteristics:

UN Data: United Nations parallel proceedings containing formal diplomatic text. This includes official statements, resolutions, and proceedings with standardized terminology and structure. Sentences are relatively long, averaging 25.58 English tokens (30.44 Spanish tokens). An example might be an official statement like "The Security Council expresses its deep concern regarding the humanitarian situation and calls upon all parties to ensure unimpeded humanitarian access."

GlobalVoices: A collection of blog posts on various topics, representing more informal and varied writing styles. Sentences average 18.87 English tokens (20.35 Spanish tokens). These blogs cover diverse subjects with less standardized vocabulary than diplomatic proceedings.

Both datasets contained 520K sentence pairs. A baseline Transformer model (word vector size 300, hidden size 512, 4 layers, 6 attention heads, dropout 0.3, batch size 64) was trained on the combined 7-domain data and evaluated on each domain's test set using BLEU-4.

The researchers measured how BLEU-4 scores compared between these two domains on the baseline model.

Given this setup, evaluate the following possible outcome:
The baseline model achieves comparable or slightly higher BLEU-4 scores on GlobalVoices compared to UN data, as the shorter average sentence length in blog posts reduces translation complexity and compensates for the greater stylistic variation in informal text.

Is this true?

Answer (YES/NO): NO